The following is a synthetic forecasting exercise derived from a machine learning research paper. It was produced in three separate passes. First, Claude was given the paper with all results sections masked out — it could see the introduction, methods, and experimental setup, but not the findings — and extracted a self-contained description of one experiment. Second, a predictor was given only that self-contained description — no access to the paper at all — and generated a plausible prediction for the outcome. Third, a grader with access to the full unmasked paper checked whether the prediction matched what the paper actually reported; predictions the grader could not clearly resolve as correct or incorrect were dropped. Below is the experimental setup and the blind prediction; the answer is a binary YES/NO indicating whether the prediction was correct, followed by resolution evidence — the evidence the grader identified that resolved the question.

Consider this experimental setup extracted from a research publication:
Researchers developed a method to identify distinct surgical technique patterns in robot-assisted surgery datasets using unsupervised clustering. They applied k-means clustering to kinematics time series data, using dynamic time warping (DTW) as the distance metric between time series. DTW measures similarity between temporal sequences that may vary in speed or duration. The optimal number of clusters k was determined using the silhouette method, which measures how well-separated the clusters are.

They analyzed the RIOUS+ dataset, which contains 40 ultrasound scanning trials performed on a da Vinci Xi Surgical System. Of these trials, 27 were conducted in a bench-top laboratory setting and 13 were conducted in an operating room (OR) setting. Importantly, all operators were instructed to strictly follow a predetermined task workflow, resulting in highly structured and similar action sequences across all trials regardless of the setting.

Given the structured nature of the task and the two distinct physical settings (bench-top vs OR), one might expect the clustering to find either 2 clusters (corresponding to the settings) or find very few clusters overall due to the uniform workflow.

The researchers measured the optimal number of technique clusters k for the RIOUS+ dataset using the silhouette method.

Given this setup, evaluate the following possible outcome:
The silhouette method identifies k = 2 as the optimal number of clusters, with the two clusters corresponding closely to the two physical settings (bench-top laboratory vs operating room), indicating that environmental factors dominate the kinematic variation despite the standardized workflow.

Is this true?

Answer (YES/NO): NO